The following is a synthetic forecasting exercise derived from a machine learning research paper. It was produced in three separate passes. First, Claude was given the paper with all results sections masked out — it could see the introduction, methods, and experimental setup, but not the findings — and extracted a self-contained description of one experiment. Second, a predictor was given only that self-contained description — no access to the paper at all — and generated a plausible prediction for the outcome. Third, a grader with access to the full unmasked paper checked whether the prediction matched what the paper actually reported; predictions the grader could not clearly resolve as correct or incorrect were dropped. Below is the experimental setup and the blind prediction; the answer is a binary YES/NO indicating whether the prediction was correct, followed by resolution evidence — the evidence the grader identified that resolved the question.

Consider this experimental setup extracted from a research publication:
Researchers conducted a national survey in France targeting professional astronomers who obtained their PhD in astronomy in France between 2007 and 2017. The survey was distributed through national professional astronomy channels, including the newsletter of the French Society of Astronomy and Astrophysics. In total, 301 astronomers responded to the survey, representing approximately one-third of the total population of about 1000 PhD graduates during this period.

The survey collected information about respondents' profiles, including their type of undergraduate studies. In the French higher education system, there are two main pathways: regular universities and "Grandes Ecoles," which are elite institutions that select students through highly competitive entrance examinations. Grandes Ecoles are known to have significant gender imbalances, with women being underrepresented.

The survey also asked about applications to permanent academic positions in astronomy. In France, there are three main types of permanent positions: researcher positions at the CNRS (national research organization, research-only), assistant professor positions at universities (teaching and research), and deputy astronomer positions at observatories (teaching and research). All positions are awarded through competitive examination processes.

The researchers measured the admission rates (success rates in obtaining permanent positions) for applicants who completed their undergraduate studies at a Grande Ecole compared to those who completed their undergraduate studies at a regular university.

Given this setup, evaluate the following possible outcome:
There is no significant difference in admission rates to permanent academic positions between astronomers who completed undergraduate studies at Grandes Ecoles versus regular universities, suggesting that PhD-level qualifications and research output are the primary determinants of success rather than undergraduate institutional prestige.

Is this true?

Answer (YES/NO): NO